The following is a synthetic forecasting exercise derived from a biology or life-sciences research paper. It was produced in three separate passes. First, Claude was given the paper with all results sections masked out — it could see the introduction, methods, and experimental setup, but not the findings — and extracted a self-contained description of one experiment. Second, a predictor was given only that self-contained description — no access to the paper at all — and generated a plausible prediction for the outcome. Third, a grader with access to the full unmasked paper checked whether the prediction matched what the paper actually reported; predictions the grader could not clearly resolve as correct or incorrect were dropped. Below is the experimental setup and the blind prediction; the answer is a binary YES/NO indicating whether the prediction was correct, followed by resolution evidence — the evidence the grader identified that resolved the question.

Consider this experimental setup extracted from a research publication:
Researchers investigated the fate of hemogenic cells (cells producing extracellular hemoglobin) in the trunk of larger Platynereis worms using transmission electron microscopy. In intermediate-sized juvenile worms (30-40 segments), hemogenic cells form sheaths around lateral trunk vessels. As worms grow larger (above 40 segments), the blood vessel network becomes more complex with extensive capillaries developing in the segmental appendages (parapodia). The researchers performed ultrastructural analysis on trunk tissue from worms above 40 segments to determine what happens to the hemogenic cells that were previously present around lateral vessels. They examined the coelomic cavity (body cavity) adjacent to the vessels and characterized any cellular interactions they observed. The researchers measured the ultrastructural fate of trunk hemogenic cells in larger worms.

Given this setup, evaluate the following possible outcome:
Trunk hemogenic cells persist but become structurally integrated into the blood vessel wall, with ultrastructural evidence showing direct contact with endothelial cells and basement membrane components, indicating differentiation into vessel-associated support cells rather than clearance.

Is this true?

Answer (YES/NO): NO